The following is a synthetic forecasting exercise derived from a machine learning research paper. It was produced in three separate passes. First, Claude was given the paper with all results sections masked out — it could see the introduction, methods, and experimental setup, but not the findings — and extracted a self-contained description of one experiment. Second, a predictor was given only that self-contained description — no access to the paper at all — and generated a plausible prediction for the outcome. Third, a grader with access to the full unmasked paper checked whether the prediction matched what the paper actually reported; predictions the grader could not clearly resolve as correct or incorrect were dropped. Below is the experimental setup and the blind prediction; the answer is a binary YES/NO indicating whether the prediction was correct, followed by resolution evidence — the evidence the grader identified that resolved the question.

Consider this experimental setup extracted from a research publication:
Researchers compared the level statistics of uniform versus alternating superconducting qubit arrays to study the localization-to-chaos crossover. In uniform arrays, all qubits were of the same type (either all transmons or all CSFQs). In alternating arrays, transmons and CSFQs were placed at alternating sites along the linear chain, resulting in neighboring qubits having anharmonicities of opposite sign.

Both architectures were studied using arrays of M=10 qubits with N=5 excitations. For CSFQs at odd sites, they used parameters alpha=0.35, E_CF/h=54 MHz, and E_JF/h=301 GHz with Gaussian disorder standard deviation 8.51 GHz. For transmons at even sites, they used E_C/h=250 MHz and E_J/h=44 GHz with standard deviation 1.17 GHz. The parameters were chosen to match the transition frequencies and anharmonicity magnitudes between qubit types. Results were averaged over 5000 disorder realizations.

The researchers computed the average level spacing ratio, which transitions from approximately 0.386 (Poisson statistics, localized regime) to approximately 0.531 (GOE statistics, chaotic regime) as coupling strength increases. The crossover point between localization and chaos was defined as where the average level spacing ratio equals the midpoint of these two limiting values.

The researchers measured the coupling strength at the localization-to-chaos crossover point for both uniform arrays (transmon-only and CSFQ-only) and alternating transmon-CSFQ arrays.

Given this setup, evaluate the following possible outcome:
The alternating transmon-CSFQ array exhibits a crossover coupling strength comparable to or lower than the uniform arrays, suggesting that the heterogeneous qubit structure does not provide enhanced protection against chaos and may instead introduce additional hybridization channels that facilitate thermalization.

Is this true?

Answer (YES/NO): NO